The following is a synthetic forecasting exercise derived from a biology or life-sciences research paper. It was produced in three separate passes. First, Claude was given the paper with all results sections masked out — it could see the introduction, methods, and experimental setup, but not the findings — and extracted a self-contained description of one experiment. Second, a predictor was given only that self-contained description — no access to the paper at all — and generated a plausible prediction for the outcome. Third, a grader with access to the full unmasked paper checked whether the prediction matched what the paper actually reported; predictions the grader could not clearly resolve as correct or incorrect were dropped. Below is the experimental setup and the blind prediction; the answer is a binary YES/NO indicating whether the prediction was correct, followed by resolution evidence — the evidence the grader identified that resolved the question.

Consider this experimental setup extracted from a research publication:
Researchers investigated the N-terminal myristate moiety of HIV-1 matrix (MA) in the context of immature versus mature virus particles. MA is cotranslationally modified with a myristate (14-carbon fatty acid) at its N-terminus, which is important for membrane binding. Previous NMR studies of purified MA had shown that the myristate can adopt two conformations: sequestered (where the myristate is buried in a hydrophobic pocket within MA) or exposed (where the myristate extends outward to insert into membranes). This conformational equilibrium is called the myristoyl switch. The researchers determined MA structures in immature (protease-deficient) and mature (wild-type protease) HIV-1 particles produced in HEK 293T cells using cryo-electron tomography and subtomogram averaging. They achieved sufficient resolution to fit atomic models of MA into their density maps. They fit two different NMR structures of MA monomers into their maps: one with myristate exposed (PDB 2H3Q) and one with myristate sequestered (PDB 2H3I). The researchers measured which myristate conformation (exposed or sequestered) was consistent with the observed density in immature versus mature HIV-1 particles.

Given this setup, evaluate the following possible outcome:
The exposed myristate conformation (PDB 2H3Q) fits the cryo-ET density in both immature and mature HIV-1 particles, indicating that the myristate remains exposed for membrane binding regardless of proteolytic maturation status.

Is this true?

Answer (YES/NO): YES